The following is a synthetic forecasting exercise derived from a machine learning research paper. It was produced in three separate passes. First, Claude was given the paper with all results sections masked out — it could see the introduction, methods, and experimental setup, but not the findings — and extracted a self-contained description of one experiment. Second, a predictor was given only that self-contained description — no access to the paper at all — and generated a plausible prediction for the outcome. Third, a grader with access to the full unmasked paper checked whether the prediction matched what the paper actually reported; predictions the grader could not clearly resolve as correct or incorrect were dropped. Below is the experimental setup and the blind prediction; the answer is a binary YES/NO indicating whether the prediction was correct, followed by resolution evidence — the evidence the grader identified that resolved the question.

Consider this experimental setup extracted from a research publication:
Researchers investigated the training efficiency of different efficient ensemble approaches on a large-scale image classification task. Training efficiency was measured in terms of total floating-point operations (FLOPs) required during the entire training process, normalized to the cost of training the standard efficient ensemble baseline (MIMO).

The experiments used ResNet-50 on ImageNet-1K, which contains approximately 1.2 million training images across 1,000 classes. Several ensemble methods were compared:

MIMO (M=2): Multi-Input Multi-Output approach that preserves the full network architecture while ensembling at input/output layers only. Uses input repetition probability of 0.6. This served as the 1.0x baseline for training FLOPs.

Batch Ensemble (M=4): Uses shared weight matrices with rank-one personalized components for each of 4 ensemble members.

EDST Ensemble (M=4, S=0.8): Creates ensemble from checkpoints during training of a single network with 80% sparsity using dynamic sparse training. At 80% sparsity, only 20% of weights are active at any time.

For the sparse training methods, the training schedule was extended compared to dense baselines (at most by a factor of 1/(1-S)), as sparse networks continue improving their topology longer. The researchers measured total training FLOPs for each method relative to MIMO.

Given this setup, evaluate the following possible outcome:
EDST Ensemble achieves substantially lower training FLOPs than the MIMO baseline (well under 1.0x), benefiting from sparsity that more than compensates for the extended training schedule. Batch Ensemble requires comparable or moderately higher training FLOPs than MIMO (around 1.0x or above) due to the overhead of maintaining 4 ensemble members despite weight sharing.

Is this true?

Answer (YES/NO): NO